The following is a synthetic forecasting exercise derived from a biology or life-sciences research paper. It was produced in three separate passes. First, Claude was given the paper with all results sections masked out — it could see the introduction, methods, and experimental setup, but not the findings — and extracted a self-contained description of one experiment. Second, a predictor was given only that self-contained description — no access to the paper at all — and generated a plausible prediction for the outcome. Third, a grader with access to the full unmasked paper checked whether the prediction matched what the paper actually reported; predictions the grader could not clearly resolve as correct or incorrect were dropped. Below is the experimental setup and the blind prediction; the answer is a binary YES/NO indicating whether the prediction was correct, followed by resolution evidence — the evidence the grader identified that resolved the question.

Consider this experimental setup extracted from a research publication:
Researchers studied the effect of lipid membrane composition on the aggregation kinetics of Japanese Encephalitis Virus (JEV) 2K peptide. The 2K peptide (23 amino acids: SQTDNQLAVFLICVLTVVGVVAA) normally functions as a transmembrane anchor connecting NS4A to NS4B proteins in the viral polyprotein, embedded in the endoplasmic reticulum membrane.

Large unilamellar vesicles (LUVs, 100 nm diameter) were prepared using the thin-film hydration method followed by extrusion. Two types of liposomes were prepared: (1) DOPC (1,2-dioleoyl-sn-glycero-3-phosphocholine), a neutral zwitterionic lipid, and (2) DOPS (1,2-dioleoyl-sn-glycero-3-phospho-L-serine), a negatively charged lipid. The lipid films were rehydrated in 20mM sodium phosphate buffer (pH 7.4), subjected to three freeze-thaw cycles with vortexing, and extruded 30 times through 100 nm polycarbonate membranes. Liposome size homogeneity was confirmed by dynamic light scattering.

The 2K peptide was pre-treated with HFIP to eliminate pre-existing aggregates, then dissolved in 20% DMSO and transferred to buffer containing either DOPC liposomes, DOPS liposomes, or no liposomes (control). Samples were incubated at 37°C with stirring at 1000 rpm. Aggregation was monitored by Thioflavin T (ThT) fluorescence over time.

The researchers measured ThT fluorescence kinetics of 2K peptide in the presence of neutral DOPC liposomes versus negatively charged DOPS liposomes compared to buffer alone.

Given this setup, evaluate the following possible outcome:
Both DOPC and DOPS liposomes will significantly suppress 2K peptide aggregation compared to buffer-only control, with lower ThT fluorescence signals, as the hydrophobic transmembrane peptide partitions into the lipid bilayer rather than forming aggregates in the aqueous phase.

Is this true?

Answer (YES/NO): NO